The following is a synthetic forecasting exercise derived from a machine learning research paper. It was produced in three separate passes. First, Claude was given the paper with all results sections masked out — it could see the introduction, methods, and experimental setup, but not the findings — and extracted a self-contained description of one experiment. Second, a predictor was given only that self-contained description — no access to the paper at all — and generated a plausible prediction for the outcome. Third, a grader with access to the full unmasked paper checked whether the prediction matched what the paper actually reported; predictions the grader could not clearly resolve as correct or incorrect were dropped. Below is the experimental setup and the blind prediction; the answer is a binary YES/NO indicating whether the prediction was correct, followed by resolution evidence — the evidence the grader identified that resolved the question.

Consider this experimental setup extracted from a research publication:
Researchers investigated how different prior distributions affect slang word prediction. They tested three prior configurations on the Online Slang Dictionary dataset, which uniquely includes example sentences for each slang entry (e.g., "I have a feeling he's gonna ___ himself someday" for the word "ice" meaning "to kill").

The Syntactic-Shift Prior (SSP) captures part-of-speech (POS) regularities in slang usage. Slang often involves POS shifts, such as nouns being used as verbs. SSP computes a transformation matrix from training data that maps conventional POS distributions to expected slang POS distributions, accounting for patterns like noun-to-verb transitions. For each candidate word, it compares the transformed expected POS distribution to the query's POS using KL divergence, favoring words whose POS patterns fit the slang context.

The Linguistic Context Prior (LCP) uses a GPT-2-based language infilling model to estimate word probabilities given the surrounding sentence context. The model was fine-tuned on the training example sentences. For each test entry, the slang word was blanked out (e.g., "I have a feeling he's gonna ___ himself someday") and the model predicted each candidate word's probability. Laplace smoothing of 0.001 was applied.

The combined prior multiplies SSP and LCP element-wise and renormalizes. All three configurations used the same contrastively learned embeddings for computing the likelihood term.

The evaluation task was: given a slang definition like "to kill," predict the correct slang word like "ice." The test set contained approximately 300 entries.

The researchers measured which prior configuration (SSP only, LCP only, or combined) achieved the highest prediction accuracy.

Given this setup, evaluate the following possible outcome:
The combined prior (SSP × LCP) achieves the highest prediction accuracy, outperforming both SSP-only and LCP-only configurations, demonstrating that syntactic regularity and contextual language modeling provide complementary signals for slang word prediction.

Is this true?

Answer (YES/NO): YES